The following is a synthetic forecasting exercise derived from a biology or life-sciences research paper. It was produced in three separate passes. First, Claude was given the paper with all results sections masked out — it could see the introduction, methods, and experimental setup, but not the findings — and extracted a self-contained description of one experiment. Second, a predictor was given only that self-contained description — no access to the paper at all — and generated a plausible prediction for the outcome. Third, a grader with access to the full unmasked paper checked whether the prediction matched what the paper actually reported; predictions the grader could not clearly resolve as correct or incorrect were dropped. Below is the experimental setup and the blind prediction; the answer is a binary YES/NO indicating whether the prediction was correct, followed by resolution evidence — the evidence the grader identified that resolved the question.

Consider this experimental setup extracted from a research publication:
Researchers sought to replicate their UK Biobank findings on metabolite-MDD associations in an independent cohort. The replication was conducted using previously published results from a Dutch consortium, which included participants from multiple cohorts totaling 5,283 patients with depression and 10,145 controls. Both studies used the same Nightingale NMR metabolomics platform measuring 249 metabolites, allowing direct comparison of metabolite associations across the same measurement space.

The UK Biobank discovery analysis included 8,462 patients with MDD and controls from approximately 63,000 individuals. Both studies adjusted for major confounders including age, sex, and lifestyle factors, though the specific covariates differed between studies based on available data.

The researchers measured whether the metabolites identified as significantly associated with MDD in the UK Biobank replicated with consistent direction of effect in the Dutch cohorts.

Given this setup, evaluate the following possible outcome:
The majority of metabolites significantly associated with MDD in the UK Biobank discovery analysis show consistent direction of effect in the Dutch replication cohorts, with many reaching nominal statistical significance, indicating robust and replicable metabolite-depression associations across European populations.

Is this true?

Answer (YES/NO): YES